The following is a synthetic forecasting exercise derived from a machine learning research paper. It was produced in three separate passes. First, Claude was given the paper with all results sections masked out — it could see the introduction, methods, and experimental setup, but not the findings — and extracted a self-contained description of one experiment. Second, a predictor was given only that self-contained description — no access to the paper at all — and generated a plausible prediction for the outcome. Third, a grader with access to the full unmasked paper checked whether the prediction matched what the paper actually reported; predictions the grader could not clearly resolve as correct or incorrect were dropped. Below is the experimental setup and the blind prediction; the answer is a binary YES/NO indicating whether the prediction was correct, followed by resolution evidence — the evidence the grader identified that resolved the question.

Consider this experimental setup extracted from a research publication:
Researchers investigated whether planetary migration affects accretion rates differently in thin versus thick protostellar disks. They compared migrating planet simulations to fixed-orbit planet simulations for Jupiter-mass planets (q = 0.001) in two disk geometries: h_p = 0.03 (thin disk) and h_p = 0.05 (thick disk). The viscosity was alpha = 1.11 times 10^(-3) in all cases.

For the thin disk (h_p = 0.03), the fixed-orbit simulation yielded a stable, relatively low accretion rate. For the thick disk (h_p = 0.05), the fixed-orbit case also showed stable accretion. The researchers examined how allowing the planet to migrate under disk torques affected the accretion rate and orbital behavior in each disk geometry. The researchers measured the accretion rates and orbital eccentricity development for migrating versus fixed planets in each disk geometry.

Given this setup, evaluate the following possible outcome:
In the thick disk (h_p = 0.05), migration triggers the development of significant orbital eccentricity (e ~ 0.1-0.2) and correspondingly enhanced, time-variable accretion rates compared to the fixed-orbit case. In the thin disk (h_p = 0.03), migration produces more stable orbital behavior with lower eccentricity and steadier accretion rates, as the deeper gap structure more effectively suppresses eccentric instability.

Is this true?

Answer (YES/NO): NO